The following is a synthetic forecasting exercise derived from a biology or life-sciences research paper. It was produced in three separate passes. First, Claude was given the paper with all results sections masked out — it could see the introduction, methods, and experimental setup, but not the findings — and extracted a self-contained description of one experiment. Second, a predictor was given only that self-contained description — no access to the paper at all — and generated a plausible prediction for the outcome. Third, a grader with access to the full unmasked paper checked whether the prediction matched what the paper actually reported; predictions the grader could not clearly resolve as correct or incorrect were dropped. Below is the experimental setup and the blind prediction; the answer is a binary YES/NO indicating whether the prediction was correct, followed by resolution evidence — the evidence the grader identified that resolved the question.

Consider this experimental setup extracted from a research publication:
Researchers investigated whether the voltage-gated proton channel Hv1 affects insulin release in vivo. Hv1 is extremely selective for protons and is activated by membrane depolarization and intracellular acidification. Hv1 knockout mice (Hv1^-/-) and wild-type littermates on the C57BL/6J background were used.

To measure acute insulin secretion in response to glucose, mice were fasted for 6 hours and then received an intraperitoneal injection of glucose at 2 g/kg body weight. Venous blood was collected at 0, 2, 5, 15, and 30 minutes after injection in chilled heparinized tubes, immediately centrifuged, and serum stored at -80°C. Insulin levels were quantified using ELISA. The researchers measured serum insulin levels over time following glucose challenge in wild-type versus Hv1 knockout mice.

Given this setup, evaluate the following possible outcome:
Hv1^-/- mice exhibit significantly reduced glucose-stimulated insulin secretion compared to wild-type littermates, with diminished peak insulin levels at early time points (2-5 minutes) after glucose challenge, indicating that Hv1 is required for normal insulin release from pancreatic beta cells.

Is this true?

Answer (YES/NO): YES